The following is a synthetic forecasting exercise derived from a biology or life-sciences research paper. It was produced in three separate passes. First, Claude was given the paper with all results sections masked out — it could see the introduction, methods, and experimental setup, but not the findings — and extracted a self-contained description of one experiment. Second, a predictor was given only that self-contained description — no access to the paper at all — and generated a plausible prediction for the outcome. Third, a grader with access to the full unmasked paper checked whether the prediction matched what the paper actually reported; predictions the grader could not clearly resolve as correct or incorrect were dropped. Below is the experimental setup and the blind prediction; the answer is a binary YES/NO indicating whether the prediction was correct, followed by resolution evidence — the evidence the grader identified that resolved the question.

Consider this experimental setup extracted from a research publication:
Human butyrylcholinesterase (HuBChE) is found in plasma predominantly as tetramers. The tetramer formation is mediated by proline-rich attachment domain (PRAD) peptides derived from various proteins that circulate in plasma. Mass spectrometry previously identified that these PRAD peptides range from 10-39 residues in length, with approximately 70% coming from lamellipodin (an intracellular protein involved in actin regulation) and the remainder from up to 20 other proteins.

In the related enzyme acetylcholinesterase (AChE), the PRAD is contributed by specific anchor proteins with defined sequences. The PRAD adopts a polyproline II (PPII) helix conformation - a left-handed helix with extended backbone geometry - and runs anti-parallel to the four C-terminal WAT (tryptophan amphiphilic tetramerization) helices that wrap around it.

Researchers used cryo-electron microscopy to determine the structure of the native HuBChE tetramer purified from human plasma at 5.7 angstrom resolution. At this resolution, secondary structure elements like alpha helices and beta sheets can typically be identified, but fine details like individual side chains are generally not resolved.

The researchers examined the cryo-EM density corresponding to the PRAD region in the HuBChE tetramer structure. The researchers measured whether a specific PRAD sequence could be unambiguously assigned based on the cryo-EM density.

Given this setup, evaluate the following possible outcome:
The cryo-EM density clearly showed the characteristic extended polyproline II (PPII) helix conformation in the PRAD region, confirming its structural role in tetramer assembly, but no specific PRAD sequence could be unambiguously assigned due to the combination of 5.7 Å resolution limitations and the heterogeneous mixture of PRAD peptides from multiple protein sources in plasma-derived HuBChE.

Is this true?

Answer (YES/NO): NO